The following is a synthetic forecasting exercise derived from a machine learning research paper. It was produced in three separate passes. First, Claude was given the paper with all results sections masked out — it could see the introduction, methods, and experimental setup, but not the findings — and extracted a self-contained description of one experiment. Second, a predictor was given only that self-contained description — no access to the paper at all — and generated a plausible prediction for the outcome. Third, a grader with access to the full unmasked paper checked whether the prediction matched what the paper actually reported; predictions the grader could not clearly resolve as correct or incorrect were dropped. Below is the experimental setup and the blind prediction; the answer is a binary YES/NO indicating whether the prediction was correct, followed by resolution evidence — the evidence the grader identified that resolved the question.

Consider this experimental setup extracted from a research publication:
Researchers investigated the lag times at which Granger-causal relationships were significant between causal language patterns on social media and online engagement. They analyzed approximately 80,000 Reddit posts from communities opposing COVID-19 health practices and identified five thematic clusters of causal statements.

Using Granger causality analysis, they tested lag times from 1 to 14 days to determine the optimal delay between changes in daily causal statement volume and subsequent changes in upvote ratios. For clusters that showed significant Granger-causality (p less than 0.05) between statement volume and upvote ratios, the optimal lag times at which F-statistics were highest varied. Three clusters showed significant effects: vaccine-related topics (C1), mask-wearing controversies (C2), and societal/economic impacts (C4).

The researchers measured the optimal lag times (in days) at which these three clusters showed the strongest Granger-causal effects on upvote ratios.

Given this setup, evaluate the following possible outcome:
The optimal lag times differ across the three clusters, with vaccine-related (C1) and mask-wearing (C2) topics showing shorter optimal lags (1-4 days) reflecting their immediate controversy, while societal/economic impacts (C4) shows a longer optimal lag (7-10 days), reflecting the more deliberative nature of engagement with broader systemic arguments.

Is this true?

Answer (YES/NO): NO